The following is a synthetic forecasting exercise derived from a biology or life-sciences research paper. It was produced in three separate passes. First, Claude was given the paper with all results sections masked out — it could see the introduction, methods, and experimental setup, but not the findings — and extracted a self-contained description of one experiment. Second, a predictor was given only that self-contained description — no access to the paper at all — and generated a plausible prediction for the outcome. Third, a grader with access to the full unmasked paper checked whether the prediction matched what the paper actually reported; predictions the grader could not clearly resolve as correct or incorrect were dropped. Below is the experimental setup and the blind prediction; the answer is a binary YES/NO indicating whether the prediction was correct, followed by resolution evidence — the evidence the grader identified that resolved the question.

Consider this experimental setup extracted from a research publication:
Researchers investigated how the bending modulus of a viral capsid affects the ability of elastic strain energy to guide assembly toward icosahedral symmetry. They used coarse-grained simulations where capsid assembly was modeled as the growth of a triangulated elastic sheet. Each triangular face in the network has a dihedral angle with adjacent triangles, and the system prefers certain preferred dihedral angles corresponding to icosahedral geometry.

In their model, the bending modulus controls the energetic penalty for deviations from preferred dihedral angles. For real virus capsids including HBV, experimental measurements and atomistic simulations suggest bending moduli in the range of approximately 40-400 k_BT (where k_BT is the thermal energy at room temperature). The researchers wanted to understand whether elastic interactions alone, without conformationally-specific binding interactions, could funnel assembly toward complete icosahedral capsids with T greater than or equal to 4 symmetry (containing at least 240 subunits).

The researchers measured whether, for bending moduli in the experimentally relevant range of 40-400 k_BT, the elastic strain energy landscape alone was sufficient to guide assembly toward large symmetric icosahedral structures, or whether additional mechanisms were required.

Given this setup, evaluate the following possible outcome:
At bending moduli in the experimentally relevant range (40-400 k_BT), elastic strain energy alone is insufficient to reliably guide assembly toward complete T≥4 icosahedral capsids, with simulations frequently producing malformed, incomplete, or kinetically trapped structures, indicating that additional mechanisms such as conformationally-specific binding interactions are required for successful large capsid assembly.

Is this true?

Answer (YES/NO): YES